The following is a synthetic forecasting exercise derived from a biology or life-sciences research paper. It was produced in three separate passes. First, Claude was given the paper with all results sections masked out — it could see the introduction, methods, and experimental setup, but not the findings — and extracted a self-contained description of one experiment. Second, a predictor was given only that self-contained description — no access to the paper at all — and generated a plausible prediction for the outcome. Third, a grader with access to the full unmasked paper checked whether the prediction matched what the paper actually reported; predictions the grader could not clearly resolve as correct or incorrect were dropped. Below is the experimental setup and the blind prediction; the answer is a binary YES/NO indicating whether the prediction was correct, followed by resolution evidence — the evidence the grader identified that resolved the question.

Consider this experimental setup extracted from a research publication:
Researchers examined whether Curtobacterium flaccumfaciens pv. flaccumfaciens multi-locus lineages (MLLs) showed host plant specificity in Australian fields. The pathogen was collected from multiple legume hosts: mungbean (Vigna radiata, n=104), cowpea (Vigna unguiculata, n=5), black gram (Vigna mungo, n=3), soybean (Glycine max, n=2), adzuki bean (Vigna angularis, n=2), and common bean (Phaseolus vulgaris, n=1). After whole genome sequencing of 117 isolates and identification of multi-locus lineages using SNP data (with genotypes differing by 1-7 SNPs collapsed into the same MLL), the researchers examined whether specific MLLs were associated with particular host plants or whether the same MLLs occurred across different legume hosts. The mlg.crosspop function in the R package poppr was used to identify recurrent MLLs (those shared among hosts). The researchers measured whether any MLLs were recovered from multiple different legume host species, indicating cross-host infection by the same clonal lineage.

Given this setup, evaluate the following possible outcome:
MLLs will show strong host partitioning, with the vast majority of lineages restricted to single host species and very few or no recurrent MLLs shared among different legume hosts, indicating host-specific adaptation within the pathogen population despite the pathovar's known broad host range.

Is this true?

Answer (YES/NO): NO